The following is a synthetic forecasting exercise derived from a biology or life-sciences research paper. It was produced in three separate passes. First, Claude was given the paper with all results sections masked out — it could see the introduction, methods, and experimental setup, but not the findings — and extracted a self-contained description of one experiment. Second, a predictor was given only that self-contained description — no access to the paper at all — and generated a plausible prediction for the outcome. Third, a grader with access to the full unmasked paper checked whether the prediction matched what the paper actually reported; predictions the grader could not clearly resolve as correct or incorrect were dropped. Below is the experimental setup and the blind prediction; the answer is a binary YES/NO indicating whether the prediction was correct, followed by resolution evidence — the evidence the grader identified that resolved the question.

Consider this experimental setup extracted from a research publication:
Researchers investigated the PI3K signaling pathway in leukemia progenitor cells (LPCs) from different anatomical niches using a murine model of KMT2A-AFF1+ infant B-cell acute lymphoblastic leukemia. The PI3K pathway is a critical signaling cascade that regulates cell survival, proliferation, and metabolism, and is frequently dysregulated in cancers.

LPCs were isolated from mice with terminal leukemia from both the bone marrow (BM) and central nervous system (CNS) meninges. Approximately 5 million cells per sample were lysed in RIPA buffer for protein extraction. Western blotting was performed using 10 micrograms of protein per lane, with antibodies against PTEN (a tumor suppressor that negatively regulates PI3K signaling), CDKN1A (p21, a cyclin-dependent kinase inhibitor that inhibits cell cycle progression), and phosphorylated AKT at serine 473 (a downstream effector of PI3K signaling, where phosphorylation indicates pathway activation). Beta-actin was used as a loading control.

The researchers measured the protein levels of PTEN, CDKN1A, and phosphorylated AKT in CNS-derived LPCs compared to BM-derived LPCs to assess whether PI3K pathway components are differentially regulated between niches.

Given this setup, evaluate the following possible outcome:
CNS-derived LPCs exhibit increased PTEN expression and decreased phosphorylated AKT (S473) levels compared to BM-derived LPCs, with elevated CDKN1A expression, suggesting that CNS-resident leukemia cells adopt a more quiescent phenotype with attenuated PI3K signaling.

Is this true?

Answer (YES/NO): NO